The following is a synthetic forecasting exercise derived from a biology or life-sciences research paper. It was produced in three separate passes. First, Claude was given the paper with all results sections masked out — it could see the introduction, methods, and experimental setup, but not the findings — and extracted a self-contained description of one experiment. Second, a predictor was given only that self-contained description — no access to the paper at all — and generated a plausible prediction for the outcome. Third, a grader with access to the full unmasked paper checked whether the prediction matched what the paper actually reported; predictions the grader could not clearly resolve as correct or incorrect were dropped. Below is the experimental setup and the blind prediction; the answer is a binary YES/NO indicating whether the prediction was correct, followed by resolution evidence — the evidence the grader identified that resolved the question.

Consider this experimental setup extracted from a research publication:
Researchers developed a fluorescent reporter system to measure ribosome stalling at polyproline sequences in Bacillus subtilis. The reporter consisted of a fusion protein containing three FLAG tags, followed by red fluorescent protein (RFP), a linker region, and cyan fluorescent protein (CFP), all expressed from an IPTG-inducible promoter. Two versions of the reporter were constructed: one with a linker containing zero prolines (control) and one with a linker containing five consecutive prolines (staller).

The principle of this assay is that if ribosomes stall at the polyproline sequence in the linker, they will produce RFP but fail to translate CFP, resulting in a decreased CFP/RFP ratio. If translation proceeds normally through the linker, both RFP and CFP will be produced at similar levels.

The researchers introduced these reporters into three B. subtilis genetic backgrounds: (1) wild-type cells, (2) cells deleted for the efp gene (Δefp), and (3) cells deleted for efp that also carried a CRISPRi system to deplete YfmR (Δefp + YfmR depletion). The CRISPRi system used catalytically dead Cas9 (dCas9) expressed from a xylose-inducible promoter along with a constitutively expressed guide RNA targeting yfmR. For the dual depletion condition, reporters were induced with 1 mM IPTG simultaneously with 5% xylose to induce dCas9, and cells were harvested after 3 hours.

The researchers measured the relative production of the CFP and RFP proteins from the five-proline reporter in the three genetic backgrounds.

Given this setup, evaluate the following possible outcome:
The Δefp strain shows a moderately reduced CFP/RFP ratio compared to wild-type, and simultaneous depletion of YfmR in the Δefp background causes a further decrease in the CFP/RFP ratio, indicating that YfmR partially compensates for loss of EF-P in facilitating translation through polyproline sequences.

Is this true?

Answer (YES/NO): NO